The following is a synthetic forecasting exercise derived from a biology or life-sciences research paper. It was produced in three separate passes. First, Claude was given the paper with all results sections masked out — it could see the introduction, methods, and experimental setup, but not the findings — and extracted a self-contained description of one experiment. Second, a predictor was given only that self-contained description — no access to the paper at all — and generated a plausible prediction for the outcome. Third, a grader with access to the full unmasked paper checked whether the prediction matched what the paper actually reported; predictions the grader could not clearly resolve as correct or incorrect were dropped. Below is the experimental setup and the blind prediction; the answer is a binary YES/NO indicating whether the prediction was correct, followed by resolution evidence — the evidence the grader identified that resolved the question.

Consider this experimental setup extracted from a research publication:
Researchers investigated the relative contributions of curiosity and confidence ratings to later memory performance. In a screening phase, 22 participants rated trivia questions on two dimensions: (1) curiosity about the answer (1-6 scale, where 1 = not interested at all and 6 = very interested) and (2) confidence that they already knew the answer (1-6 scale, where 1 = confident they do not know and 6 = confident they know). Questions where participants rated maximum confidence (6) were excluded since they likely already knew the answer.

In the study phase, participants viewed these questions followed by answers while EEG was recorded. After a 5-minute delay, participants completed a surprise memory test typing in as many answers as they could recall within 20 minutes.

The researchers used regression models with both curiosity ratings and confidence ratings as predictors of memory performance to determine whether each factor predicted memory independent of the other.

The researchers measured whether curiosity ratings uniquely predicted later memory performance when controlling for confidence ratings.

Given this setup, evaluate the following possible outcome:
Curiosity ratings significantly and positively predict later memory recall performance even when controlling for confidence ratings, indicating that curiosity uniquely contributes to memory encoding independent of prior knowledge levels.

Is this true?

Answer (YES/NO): YES